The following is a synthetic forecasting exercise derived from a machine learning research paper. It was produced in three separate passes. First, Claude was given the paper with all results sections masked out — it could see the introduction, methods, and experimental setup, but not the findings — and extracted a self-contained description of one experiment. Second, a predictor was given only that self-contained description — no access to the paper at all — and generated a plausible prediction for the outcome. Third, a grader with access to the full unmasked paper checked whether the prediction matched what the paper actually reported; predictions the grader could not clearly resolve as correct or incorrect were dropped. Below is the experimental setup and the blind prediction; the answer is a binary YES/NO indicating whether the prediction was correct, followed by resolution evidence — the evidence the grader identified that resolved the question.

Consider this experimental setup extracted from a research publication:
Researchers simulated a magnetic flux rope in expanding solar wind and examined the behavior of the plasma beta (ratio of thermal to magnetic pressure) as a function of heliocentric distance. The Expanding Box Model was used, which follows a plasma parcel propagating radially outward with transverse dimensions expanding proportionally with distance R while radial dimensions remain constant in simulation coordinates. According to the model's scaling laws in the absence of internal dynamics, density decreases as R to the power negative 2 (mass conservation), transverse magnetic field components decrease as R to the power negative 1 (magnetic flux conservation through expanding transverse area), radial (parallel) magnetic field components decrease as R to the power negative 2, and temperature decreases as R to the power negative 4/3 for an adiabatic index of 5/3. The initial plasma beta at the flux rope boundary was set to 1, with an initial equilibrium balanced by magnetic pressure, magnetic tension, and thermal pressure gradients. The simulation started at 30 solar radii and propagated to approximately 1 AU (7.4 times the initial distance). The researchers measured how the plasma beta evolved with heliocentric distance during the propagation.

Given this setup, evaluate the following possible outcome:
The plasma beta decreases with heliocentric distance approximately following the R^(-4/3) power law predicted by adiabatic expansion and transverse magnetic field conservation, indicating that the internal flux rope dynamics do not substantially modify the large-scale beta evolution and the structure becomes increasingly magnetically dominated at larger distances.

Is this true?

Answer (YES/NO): NO